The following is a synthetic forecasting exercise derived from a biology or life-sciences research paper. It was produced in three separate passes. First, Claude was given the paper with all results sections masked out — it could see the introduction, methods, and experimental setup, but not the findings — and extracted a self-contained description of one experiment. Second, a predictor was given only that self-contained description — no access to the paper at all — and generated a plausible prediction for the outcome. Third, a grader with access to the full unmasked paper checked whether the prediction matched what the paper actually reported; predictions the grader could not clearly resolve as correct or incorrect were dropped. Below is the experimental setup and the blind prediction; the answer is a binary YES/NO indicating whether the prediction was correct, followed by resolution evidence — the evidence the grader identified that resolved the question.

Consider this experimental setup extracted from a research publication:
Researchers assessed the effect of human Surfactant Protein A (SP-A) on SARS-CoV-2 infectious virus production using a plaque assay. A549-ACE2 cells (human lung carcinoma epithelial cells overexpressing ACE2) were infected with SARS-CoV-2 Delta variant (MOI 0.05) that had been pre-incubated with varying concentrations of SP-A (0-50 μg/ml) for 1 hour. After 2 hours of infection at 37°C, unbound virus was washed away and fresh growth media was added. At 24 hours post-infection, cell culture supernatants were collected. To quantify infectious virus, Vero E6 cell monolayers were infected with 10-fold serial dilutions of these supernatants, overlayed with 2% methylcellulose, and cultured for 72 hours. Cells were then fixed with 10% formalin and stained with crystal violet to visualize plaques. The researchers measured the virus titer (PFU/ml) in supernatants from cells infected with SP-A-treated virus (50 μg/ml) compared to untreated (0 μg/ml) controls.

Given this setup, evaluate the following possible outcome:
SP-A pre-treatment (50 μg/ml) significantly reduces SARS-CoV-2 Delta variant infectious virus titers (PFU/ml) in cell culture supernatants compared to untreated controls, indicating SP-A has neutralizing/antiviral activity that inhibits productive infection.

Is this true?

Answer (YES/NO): YES